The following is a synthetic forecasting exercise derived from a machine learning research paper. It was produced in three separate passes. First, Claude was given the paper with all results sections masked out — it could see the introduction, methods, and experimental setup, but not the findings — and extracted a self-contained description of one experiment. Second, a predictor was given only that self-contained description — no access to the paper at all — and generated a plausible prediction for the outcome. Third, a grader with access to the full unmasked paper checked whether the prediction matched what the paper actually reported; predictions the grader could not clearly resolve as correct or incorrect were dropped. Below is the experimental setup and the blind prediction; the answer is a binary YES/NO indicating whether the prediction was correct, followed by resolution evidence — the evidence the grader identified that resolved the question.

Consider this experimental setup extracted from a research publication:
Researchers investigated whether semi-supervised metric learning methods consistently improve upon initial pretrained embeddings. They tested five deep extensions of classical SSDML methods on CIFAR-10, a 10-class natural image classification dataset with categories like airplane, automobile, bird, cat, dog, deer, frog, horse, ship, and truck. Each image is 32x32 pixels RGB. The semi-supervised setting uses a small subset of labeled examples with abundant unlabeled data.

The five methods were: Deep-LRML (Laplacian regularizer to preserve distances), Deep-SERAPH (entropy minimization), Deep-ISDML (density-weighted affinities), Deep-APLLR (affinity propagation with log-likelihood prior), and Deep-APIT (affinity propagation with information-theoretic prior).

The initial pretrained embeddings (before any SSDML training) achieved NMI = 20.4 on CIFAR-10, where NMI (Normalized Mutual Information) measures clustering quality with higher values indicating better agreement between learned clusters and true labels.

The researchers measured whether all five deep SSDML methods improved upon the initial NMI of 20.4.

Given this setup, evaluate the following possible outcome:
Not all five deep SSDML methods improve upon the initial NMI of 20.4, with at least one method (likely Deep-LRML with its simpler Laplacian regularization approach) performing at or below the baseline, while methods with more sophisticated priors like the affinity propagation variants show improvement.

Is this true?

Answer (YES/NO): NO